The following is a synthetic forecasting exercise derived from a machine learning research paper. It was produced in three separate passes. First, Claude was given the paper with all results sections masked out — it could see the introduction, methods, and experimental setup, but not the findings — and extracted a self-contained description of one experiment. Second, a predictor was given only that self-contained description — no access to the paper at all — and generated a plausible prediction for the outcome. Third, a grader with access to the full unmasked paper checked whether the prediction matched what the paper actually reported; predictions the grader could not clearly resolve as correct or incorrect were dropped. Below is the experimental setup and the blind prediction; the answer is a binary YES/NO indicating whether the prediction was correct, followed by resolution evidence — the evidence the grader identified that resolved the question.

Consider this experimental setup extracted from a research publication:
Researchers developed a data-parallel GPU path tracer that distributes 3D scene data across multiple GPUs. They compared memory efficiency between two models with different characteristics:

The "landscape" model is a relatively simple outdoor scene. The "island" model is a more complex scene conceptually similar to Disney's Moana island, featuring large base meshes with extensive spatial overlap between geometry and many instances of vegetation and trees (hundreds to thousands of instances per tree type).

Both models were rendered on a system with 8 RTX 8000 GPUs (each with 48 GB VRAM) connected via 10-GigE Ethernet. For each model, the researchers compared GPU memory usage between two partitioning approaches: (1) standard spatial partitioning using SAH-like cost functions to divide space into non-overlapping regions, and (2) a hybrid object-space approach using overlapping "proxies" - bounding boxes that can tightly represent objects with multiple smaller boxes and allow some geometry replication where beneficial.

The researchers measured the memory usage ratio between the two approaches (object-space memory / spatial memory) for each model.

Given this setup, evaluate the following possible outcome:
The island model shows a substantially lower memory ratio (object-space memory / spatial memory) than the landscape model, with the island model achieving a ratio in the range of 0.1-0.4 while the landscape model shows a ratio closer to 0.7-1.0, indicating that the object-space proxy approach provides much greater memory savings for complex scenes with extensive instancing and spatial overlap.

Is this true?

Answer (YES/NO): NO